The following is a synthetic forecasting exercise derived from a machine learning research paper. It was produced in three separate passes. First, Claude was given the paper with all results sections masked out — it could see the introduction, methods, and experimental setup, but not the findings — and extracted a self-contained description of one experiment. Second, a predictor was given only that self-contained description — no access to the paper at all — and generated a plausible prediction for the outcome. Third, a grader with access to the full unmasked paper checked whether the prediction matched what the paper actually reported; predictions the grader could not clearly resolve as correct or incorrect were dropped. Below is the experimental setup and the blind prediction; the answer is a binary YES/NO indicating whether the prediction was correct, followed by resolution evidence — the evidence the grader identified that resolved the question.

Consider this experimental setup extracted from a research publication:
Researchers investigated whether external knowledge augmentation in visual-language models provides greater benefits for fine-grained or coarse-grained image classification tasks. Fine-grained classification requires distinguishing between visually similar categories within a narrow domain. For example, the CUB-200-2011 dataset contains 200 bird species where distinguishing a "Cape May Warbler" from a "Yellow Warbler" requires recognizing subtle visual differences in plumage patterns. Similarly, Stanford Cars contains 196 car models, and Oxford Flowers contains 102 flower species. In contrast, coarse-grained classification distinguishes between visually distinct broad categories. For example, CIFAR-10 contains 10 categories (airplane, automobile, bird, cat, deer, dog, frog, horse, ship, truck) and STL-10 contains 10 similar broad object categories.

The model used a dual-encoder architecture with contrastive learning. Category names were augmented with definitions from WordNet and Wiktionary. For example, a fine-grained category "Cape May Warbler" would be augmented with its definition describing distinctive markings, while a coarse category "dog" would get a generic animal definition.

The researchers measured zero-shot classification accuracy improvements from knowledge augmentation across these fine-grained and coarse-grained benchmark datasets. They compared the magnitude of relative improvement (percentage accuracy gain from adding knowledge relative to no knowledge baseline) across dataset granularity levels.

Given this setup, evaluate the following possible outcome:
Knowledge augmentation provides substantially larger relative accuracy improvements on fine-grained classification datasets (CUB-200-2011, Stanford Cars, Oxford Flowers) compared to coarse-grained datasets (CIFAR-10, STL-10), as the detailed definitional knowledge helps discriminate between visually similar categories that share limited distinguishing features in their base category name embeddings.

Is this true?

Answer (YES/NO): NO